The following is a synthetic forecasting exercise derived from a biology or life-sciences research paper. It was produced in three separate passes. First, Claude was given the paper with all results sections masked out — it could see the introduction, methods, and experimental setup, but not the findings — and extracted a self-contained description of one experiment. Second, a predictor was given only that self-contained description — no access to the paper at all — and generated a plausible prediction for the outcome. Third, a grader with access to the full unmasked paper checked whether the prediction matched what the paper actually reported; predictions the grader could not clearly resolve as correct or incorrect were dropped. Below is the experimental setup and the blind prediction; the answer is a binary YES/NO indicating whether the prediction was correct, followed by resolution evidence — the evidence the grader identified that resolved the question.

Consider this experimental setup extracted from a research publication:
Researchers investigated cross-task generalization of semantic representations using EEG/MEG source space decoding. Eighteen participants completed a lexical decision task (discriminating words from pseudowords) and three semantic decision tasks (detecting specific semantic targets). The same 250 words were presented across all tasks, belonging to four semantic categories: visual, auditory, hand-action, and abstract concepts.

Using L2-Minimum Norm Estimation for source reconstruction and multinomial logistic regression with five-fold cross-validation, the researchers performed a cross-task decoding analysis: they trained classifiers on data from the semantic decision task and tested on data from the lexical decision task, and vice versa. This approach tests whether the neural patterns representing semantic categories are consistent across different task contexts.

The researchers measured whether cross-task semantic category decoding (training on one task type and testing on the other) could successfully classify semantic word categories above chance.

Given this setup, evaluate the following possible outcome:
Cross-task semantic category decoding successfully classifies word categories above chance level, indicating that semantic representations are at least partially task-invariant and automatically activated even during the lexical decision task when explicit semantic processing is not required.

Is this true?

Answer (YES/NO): YES